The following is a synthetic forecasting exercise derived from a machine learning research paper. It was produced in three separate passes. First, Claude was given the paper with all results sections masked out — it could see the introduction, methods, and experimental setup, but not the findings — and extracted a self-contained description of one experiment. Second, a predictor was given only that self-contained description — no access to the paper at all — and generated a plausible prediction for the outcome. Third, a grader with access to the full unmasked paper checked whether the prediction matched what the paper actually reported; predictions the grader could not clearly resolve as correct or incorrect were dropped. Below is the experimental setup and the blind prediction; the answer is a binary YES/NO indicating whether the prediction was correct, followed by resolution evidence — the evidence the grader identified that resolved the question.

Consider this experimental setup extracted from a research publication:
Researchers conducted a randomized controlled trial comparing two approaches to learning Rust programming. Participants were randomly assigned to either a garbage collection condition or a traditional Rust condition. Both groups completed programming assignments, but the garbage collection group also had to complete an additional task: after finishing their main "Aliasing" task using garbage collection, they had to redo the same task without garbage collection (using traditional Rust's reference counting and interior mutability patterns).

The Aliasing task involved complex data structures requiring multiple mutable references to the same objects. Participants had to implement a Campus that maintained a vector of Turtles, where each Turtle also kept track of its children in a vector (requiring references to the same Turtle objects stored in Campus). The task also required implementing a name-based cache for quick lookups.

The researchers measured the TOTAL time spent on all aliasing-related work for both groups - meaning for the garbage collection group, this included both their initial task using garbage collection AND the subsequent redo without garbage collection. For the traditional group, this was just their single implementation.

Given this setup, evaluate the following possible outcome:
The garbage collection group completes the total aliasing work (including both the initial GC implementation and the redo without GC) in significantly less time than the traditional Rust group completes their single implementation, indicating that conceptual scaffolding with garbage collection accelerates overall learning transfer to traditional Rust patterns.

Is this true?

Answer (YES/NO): NO